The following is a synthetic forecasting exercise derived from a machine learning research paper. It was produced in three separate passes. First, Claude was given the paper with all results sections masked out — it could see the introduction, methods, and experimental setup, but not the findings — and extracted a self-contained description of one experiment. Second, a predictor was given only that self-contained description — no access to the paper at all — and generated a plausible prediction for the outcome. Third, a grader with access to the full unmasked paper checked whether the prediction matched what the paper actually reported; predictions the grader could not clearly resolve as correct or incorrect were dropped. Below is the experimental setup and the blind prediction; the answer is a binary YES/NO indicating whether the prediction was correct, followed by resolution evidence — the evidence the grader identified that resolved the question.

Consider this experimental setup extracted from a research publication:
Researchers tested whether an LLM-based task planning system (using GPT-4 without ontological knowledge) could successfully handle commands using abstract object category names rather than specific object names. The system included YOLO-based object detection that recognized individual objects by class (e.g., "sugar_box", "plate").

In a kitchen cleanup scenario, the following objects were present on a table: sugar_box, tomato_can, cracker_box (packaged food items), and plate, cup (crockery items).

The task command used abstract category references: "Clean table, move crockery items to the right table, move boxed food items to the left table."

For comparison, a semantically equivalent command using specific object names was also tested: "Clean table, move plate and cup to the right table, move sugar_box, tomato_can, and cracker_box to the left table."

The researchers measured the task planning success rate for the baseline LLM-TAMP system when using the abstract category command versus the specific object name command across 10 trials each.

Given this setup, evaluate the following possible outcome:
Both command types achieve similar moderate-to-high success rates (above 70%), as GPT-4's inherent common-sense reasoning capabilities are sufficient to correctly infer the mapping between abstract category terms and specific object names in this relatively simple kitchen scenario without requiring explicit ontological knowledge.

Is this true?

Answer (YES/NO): NO